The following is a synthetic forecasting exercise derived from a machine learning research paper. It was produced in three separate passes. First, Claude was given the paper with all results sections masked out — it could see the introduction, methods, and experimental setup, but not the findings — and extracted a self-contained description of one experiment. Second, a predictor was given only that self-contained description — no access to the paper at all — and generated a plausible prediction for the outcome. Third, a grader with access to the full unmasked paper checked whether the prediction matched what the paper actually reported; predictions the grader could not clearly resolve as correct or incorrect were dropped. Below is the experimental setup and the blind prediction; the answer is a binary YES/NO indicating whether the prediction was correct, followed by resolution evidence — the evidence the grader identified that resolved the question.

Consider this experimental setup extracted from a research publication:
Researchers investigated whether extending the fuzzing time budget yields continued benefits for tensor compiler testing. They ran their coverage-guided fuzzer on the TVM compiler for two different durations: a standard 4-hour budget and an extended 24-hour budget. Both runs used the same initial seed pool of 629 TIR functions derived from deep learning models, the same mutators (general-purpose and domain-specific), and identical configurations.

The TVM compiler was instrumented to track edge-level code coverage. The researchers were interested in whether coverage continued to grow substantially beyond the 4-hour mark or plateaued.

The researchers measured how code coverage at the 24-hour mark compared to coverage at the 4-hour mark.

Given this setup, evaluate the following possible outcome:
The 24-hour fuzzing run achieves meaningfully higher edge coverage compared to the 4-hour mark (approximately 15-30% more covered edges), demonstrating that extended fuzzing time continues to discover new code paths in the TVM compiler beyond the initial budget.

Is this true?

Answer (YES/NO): NO